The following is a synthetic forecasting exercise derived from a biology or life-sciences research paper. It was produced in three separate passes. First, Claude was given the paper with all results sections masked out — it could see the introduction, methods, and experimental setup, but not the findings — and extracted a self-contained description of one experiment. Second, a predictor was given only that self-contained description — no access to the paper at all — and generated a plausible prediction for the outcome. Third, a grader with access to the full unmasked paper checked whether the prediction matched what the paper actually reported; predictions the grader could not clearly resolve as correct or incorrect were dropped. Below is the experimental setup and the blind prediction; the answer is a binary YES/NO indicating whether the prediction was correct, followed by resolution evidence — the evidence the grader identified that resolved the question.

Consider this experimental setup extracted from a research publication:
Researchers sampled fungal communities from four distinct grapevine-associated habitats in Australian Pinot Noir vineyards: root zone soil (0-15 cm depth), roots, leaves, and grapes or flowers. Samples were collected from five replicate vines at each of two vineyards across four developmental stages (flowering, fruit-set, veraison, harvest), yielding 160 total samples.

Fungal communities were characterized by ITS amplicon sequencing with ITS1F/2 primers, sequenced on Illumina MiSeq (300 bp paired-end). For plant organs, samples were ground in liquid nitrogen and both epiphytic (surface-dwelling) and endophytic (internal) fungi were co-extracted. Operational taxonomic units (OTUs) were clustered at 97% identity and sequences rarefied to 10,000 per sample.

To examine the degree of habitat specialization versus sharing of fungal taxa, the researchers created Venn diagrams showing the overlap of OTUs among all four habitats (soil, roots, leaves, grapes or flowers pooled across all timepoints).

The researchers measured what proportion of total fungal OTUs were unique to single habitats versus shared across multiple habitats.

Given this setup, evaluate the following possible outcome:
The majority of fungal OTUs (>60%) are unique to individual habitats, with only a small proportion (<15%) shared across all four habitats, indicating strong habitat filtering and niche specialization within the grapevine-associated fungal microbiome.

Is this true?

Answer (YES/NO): NO